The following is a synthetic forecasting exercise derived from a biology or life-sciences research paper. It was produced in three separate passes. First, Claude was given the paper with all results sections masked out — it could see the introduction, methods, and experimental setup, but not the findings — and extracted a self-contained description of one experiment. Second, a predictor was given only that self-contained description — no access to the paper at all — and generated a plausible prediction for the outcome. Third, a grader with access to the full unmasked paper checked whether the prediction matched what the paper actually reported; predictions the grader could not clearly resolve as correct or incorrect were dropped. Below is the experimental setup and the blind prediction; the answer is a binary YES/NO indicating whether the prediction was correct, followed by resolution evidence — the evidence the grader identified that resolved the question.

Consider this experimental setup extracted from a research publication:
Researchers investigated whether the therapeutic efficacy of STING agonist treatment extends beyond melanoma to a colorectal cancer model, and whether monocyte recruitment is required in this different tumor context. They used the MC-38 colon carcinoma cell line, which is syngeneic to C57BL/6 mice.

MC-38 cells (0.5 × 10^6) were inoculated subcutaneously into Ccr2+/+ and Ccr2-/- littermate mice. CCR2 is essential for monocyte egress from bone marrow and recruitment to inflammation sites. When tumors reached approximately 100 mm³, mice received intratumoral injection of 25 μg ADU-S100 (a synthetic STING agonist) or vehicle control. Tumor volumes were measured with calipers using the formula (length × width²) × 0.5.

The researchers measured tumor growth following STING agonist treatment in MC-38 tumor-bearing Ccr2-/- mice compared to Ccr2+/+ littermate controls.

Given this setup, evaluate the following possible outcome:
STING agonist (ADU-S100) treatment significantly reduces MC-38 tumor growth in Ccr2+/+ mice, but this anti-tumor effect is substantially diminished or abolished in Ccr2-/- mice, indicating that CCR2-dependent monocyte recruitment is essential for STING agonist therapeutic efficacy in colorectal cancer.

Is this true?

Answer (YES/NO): YES